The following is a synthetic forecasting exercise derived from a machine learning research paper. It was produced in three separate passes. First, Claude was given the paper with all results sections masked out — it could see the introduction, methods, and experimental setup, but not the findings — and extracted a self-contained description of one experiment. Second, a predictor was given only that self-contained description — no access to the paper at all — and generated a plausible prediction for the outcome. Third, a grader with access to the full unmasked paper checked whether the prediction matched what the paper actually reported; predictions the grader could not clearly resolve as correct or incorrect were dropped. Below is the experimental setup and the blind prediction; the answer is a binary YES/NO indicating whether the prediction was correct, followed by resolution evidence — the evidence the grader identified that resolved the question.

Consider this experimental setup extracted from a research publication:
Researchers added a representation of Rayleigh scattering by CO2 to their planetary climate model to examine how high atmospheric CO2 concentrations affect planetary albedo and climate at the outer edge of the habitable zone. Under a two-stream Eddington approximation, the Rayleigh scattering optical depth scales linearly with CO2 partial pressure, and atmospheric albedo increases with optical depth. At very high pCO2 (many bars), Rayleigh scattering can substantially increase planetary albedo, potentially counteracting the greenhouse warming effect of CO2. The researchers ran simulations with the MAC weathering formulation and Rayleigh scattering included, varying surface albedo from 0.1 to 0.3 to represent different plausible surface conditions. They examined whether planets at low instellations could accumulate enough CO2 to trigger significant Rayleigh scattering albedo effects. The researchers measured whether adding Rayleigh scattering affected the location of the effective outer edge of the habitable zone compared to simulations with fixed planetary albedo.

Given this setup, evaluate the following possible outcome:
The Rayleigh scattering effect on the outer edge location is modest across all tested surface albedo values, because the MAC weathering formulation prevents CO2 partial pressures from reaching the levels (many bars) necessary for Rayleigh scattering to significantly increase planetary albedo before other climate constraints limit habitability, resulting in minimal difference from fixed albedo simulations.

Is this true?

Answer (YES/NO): NO